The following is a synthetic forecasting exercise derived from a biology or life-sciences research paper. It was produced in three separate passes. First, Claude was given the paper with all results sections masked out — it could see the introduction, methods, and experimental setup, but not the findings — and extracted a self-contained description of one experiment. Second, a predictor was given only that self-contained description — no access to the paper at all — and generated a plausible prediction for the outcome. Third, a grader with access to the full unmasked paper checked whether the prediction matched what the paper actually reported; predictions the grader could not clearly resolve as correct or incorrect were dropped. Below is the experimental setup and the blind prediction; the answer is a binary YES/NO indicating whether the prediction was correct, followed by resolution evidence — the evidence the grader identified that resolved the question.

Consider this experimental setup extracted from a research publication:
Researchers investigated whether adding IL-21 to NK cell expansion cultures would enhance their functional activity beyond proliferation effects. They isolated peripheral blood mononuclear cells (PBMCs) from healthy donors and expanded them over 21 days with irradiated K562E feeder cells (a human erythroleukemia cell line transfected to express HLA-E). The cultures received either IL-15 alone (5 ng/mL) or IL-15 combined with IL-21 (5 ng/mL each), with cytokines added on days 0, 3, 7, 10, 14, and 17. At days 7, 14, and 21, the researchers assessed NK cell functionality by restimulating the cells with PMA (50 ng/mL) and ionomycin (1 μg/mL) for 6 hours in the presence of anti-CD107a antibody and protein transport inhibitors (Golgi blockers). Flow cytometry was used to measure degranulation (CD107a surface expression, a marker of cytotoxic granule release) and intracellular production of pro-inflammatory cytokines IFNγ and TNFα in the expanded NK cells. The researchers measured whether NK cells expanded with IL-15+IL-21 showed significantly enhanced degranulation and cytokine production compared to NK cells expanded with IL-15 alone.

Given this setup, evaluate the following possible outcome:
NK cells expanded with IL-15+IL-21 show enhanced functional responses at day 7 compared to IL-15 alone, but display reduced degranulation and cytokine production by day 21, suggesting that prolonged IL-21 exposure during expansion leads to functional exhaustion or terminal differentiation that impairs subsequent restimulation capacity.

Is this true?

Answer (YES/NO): NO